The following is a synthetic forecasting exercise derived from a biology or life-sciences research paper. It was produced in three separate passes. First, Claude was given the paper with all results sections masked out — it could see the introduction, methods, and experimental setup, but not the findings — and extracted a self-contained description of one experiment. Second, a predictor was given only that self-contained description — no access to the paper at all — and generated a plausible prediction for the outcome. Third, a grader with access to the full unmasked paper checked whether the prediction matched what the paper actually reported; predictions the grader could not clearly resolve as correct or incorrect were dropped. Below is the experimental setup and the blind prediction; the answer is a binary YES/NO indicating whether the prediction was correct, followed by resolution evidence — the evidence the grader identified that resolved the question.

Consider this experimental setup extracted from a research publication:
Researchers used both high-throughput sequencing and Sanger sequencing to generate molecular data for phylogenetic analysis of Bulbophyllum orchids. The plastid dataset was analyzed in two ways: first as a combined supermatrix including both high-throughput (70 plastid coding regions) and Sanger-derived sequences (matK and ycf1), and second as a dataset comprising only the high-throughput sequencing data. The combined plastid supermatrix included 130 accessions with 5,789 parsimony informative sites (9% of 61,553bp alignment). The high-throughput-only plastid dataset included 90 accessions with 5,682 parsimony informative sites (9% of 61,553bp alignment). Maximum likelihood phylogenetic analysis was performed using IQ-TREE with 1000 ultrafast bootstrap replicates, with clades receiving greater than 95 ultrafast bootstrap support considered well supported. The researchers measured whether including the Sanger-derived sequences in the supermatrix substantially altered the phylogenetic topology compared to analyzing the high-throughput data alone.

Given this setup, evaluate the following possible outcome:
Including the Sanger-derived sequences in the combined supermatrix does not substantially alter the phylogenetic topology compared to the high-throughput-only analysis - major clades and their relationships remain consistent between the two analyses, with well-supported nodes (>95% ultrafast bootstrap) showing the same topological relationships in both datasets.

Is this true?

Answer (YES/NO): YES